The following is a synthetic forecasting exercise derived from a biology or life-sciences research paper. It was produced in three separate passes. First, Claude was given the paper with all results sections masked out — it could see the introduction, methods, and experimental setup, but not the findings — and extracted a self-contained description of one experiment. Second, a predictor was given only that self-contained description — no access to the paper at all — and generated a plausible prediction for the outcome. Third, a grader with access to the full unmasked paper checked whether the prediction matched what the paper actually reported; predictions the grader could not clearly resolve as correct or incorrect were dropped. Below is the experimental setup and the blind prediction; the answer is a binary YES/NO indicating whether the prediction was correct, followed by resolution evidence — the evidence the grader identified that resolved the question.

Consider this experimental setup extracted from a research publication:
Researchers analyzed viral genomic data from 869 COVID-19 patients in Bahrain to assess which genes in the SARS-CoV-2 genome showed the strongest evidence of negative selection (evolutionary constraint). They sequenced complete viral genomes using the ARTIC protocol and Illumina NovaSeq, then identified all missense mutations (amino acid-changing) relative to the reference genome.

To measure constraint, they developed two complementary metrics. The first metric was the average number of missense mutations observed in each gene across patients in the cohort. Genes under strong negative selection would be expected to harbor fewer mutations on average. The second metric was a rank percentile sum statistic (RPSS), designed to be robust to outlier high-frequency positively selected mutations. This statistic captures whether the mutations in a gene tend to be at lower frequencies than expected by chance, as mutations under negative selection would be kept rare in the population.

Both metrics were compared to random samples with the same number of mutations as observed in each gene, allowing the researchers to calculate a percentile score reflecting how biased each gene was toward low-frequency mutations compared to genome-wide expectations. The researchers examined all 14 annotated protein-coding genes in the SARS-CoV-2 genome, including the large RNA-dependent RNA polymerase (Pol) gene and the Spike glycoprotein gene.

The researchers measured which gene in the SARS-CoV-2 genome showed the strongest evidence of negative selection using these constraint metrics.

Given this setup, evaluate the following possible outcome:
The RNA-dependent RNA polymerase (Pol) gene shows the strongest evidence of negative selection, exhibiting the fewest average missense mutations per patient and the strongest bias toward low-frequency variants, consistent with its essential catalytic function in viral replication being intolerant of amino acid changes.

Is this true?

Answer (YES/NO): YES